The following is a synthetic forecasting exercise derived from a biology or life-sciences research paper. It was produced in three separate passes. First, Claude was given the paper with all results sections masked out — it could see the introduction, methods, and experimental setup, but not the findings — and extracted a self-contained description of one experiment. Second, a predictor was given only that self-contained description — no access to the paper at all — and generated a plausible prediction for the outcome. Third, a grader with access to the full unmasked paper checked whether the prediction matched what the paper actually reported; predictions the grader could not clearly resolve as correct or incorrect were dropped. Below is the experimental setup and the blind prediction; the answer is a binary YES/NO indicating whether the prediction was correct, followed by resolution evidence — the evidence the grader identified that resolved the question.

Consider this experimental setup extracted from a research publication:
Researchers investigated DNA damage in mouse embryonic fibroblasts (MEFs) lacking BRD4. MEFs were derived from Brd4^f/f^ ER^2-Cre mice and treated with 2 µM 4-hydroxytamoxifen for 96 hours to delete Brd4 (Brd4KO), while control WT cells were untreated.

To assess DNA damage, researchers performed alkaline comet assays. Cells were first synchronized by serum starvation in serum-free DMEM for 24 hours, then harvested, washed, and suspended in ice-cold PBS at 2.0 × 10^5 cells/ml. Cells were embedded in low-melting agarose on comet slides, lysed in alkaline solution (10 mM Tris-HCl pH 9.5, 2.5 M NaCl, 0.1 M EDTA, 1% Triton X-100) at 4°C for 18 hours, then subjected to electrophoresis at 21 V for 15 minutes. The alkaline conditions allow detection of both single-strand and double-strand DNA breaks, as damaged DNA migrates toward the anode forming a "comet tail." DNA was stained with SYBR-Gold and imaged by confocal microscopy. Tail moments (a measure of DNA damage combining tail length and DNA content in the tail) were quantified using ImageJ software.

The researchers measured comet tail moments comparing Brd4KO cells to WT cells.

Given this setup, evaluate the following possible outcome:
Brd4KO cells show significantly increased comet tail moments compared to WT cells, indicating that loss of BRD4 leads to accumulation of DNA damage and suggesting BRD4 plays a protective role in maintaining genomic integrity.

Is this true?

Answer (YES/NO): YES